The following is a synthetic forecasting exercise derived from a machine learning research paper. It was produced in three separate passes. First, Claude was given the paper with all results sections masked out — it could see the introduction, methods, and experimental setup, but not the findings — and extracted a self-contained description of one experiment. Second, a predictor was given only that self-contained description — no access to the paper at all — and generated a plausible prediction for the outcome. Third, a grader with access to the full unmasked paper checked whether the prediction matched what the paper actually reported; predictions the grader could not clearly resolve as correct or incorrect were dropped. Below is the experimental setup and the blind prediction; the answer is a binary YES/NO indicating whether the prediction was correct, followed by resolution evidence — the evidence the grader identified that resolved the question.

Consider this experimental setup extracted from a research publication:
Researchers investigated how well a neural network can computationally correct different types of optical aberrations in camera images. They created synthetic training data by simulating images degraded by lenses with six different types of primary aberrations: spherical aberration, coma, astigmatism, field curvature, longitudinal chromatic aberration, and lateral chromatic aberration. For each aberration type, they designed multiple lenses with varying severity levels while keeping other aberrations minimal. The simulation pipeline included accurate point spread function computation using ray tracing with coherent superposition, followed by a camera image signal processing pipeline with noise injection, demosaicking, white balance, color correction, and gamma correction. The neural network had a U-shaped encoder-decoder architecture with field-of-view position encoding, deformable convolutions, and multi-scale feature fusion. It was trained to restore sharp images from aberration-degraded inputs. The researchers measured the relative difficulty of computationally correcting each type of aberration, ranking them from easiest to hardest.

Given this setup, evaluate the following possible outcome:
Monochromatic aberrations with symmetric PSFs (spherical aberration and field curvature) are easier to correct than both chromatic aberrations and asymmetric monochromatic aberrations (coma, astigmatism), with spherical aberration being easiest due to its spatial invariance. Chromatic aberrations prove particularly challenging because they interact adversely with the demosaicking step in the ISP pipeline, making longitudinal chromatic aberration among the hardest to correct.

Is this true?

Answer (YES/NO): NO